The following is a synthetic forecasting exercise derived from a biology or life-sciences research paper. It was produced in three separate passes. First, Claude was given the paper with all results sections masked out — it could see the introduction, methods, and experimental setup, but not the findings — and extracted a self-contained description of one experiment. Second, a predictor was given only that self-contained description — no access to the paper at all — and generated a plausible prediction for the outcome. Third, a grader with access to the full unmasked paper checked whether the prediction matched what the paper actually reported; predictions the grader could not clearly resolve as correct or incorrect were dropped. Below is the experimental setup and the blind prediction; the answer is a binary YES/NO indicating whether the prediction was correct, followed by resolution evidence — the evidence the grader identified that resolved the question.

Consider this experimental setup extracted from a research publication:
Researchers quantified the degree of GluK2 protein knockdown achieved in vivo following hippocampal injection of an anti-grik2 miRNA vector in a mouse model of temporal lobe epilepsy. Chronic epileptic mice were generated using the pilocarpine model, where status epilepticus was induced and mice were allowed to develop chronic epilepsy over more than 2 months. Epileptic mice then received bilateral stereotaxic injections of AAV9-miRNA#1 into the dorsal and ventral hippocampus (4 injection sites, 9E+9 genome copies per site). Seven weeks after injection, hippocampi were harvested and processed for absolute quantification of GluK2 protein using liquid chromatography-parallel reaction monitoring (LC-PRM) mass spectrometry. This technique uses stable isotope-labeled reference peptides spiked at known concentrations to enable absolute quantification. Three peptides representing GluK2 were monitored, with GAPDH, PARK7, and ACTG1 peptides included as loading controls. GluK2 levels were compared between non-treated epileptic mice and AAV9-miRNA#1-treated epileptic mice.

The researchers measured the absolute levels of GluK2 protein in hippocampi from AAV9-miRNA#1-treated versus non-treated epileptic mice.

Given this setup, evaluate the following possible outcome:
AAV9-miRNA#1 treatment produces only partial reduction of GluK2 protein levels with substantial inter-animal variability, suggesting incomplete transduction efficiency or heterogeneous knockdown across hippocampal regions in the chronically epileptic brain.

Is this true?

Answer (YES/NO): NO